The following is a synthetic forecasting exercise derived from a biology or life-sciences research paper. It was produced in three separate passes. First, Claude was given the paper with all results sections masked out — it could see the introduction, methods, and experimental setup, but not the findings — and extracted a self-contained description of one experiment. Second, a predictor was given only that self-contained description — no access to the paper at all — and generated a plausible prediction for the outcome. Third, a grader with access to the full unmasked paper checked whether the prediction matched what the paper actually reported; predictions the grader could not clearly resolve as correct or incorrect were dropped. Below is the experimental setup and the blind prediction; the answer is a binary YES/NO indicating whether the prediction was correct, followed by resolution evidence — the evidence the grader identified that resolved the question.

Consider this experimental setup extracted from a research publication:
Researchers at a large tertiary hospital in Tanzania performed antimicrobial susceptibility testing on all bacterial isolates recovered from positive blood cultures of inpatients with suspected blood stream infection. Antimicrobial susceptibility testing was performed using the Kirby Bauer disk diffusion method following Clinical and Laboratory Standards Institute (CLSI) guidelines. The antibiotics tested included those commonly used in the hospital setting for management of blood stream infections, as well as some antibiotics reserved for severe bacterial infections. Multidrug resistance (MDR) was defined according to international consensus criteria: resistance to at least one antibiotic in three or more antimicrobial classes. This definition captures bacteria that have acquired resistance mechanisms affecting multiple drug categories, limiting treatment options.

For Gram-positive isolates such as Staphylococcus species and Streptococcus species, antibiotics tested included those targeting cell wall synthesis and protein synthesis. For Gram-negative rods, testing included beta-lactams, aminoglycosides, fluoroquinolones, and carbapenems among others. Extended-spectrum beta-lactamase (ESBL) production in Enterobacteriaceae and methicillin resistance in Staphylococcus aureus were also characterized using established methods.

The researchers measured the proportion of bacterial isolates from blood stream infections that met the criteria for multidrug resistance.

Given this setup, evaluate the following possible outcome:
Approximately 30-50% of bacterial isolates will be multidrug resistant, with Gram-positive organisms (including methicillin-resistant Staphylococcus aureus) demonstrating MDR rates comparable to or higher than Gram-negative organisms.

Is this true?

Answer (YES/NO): NO